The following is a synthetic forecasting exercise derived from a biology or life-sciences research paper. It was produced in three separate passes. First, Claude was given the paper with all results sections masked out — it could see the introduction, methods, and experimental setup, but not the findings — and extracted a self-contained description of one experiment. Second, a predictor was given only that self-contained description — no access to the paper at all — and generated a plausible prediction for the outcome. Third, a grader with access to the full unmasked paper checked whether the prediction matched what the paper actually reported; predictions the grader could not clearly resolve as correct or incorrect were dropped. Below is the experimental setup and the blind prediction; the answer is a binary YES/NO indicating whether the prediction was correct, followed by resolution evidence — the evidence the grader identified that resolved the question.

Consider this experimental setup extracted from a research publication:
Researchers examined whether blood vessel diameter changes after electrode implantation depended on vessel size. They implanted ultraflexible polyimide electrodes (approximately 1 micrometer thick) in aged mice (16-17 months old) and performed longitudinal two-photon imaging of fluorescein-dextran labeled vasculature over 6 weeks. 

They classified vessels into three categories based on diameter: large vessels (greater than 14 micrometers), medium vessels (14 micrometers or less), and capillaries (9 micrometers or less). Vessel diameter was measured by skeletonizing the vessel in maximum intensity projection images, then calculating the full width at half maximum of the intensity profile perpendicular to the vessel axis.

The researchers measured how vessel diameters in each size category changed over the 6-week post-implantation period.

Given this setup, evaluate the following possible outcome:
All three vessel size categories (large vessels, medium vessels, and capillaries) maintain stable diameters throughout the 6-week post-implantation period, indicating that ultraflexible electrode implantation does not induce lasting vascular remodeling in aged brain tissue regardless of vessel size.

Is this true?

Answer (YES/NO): NO